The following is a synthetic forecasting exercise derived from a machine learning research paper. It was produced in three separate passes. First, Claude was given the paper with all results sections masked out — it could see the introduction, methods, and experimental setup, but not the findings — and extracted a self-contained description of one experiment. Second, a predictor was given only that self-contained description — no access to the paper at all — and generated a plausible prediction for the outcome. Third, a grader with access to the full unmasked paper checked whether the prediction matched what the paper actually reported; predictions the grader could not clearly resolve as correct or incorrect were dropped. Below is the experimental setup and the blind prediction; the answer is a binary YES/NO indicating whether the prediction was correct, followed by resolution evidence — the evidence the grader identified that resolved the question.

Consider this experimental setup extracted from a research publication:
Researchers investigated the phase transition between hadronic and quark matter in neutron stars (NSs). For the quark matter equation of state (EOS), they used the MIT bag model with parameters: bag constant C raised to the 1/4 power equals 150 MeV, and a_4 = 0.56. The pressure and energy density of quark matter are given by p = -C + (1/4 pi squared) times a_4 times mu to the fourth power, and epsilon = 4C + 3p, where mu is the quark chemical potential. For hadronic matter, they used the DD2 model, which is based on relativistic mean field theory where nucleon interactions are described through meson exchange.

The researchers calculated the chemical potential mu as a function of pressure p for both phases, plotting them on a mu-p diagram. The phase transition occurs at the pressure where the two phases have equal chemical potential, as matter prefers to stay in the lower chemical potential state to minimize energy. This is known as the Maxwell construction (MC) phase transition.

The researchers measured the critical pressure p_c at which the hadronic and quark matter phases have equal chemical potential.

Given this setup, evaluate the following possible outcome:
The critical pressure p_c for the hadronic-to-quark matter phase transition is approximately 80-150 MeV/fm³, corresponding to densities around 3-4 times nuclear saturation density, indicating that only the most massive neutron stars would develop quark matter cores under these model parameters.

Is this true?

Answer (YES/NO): NO